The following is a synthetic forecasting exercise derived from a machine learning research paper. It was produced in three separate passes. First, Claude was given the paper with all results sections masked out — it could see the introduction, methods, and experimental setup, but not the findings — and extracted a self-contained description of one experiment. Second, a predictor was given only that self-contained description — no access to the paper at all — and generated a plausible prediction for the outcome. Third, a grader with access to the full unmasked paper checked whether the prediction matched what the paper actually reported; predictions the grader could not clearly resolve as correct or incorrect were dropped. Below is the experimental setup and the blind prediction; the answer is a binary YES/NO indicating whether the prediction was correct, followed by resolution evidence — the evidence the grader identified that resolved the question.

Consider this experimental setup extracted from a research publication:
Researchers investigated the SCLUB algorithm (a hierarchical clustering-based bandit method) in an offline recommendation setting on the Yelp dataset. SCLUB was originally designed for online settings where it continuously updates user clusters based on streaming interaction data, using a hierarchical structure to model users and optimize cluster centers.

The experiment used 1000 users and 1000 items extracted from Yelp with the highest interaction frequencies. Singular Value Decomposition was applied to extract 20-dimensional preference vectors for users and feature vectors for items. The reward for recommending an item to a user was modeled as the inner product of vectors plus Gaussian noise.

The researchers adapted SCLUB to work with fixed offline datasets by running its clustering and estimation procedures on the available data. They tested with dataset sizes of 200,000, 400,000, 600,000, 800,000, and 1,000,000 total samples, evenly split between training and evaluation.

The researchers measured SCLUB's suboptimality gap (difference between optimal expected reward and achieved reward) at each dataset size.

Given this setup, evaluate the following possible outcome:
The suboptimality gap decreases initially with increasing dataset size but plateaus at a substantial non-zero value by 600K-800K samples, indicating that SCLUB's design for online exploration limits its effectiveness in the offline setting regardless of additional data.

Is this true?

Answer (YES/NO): YES